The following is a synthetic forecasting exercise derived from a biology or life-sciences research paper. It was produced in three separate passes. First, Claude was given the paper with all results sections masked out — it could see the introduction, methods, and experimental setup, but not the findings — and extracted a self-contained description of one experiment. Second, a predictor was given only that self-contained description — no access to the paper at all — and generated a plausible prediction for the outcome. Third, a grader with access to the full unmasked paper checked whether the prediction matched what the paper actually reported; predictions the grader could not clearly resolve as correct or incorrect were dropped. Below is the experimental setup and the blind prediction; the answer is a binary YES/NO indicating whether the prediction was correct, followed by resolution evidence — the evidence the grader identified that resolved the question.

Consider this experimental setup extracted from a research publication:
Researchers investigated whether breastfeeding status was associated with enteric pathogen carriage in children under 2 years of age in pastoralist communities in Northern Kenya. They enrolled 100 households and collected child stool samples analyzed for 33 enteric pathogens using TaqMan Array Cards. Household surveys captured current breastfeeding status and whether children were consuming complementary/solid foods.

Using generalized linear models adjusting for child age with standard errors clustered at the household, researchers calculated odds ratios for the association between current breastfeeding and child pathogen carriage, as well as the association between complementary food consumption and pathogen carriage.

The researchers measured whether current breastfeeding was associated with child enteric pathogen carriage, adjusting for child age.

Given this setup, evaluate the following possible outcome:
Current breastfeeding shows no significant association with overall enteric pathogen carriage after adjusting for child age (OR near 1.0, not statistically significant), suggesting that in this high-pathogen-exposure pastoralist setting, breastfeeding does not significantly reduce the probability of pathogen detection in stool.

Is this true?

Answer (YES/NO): NO